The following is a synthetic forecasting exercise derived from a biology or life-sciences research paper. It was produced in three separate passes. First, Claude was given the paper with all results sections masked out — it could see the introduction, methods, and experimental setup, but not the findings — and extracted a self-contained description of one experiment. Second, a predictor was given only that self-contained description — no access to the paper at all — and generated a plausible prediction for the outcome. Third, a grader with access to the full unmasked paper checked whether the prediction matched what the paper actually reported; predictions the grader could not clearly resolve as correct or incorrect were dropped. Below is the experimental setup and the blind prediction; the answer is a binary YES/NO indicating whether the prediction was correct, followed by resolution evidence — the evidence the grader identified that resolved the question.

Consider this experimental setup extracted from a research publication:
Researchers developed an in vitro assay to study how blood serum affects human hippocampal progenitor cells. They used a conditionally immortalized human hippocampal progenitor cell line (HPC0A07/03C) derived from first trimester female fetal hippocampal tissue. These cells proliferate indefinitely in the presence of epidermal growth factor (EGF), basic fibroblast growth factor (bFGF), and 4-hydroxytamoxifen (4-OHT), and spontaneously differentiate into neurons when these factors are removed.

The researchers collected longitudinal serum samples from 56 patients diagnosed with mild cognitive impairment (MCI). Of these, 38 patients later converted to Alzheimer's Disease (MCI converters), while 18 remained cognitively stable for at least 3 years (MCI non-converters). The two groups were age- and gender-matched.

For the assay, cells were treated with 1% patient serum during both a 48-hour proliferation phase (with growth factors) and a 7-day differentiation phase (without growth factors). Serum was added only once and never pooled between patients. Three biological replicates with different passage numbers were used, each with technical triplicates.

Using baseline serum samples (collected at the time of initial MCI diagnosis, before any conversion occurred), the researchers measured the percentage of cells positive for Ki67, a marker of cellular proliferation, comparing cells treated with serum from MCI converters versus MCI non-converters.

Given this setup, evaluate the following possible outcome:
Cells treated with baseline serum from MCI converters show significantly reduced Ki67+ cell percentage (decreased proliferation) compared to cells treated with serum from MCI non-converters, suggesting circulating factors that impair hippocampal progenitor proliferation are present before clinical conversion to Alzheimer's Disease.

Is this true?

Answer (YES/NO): NO